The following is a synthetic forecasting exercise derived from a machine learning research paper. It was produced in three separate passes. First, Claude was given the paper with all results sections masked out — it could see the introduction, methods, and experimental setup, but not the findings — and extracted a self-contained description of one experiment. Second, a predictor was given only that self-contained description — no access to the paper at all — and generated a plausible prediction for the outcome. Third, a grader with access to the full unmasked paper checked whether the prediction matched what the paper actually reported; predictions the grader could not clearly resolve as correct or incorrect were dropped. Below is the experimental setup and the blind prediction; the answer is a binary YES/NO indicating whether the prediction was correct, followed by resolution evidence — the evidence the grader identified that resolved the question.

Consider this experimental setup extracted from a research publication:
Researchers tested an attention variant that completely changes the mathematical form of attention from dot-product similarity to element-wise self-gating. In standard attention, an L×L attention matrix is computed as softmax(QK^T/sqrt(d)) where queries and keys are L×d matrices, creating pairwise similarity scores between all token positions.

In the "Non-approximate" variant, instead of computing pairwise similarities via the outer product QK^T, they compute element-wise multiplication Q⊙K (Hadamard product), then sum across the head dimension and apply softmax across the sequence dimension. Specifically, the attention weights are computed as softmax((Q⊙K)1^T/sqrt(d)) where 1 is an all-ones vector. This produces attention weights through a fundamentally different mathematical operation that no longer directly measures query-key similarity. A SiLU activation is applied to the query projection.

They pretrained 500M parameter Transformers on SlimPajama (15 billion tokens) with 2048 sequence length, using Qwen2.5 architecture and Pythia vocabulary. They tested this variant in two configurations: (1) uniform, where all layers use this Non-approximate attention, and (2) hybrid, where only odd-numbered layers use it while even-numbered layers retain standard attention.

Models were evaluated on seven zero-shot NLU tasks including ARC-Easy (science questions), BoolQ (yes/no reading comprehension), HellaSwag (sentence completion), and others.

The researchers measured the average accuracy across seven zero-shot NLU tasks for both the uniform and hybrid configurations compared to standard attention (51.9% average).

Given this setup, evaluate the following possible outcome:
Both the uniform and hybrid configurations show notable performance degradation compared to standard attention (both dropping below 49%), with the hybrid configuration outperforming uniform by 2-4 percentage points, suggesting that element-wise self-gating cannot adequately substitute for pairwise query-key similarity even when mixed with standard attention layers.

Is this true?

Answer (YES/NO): NO